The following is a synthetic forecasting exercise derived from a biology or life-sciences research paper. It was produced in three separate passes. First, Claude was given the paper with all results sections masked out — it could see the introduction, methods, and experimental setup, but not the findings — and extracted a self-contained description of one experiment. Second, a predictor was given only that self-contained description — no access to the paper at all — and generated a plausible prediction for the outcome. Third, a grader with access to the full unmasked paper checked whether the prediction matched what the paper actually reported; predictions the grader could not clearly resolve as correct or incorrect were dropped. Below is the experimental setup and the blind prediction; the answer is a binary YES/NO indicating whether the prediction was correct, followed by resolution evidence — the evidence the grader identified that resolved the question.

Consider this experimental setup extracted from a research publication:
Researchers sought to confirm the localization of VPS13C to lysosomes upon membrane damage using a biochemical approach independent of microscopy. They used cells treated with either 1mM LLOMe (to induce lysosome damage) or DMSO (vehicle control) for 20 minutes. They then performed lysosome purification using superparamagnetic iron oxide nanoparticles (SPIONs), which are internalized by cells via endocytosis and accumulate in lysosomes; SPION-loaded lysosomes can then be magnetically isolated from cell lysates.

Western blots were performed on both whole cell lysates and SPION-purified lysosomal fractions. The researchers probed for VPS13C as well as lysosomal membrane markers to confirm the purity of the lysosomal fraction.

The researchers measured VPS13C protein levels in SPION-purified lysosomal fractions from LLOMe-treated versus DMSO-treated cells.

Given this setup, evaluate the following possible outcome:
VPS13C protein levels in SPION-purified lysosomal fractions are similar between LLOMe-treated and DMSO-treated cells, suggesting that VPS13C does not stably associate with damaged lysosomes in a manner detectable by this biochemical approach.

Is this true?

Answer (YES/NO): NO